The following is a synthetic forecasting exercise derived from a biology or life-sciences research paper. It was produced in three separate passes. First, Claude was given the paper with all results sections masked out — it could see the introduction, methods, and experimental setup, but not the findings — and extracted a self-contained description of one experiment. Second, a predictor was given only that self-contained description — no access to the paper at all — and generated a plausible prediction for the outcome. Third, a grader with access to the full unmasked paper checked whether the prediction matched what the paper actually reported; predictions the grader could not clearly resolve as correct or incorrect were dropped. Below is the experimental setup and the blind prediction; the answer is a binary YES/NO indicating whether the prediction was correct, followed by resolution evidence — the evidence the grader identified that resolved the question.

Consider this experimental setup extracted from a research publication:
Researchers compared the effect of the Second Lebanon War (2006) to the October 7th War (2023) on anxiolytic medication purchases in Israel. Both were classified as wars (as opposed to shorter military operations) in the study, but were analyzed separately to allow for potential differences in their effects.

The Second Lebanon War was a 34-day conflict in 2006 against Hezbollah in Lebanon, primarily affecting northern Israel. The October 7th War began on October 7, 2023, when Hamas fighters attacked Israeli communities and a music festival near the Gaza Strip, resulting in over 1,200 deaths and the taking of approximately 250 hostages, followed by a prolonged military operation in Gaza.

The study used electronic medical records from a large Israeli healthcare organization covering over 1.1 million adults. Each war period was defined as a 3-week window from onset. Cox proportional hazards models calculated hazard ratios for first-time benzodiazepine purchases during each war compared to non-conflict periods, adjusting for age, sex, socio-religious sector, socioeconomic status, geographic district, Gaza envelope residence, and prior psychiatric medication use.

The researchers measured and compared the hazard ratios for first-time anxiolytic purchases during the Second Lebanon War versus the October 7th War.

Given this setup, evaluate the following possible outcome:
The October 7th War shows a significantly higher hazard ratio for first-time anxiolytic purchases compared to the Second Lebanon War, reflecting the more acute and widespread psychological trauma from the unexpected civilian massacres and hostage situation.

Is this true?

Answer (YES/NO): YES